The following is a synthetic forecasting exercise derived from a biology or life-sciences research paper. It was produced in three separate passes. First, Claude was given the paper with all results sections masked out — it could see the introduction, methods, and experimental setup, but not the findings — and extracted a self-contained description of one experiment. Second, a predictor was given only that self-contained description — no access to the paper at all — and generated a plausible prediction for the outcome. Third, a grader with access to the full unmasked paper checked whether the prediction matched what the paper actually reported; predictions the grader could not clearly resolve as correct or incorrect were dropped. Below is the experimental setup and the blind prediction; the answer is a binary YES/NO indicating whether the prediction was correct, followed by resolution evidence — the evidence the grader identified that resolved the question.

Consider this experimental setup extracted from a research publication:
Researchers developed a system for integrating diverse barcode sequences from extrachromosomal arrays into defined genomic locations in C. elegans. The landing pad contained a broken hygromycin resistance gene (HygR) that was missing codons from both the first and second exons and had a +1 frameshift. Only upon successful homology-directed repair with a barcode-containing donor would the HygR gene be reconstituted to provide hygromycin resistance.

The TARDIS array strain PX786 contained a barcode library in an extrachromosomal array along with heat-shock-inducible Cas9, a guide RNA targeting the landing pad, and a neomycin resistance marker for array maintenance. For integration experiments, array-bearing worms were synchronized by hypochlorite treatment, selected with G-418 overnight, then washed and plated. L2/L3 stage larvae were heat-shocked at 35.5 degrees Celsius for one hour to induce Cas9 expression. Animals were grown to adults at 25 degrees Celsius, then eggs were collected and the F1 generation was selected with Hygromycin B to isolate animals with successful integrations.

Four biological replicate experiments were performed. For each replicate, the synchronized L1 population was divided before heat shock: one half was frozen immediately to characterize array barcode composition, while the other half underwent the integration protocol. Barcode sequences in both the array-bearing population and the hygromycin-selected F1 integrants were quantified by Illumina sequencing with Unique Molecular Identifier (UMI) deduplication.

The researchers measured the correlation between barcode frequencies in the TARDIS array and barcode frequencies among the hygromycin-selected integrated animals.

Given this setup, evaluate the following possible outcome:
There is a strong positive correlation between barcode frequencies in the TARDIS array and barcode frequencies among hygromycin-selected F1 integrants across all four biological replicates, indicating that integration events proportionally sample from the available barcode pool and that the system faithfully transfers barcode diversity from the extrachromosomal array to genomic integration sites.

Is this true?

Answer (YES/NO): YES